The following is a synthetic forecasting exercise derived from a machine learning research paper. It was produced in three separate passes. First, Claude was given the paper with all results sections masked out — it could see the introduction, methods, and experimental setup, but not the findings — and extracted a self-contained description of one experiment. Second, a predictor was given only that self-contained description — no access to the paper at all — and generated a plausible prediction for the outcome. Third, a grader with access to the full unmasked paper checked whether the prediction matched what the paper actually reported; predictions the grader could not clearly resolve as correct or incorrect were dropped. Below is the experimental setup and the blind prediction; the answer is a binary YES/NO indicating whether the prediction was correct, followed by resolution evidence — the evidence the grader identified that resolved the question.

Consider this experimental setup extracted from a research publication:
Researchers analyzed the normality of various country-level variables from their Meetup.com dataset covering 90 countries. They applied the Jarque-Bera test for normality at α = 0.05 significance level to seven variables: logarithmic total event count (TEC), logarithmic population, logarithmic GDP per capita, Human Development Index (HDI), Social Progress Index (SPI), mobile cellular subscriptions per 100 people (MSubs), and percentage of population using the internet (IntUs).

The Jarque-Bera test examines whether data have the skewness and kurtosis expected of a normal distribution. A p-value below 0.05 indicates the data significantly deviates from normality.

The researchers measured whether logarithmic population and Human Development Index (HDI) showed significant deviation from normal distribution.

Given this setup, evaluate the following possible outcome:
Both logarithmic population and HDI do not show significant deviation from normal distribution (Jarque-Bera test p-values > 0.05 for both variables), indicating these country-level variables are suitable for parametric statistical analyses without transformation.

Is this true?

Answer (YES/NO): NO